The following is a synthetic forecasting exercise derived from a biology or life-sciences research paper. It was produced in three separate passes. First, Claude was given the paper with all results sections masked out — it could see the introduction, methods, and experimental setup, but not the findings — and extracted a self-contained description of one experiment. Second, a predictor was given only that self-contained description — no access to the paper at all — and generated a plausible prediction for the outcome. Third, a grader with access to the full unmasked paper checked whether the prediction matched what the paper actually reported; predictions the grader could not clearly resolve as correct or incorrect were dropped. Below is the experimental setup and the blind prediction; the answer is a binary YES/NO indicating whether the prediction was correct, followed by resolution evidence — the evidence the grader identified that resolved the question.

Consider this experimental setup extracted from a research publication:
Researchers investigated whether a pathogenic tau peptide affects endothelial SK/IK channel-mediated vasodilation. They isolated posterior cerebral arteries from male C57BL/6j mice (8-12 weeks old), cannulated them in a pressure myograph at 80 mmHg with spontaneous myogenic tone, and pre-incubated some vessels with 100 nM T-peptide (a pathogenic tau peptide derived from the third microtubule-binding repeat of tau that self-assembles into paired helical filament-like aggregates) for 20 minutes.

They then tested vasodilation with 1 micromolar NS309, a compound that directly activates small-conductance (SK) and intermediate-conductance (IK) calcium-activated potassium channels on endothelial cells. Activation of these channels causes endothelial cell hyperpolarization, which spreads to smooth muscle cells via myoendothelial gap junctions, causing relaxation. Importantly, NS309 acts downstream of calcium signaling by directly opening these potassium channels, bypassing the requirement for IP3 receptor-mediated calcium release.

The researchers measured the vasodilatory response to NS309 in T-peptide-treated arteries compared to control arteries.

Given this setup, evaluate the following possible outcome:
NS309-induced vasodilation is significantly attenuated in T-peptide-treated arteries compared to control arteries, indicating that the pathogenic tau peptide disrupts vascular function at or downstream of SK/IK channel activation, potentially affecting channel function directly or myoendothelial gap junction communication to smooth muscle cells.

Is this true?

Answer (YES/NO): NO